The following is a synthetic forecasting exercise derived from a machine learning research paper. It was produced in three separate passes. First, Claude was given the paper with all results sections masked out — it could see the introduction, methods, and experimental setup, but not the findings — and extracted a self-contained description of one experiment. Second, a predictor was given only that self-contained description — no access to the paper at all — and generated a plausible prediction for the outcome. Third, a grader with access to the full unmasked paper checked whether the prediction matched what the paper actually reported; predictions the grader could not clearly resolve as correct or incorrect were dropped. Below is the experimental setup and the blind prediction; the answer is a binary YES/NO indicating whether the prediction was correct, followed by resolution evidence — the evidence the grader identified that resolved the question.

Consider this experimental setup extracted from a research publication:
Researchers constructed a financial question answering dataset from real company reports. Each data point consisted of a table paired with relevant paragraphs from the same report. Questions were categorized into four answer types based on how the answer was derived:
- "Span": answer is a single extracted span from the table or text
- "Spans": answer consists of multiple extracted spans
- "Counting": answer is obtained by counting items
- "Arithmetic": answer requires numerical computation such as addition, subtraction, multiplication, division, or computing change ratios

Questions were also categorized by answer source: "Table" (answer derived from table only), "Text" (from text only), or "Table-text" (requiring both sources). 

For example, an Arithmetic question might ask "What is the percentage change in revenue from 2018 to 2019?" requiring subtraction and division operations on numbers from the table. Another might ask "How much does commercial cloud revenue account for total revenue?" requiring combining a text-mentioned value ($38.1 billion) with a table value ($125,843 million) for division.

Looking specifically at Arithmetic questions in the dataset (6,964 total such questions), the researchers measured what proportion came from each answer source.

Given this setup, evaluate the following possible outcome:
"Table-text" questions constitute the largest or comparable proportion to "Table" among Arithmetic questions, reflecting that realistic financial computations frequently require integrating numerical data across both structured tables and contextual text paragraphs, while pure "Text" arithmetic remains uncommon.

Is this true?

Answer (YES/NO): NO